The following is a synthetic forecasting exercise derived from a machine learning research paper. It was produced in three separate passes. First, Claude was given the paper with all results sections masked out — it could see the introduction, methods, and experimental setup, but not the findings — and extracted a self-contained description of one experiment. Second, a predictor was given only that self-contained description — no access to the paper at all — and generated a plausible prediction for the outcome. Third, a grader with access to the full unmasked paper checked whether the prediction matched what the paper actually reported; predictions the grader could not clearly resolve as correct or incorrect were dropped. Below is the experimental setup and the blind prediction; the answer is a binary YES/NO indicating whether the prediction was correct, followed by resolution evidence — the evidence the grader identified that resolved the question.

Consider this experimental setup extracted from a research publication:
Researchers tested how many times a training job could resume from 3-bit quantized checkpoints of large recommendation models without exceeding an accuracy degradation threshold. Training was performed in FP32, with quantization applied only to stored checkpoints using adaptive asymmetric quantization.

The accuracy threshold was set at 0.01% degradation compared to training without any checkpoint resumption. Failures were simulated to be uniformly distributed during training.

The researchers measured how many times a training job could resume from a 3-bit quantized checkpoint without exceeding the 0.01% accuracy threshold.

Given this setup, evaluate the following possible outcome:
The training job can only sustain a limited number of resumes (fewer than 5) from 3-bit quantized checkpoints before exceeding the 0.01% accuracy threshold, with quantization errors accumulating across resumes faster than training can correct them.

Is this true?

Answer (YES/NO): YES